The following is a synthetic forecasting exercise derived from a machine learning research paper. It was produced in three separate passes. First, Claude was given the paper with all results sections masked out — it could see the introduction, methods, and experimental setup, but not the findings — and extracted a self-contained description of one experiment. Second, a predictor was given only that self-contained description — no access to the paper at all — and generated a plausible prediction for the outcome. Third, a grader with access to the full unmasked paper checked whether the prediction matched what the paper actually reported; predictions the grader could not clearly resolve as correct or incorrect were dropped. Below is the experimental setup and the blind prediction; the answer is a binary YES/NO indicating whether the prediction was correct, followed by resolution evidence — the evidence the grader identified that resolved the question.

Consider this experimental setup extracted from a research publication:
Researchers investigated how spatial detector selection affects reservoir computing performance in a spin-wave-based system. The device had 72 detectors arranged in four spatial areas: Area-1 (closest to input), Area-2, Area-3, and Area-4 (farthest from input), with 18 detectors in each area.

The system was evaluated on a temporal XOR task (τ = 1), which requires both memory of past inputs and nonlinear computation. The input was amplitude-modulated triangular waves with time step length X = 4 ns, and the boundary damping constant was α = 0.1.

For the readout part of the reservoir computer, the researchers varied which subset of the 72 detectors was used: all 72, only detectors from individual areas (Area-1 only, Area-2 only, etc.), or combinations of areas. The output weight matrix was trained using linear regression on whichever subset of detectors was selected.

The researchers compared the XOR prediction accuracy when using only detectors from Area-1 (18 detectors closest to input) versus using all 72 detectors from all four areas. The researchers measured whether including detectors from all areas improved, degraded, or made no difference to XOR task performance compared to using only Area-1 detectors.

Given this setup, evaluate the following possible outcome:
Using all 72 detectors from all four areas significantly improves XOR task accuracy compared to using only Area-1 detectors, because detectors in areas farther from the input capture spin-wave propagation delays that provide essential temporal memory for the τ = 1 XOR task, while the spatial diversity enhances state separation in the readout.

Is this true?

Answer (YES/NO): NO